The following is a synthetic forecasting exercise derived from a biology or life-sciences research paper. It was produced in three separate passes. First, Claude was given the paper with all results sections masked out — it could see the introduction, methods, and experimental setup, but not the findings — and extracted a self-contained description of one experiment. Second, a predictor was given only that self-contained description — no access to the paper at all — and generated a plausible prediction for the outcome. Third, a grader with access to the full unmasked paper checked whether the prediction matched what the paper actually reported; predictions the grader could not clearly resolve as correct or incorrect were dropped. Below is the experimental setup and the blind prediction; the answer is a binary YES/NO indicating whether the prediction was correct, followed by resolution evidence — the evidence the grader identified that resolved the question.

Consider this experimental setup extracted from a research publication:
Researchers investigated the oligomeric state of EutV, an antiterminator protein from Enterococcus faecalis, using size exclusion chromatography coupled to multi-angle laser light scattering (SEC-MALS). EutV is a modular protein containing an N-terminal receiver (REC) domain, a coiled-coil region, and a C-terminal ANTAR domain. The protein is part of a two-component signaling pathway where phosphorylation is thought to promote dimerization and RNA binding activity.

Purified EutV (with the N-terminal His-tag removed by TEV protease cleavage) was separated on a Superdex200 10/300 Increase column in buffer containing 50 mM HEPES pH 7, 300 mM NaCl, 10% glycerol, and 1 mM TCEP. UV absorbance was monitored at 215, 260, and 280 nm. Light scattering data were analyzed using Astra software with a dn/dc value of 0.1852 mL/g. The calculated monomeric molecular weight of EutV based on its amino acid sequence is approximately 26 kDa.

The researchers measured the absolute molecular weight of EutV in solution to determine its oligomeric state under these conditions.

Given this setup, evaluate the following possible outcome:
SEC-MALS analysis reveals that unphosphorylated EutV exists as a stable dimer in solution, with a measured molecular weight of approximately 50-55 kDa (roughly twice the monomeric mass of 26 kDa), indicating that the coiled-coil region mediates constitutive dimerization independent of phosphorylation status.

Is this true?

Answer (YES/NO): NO